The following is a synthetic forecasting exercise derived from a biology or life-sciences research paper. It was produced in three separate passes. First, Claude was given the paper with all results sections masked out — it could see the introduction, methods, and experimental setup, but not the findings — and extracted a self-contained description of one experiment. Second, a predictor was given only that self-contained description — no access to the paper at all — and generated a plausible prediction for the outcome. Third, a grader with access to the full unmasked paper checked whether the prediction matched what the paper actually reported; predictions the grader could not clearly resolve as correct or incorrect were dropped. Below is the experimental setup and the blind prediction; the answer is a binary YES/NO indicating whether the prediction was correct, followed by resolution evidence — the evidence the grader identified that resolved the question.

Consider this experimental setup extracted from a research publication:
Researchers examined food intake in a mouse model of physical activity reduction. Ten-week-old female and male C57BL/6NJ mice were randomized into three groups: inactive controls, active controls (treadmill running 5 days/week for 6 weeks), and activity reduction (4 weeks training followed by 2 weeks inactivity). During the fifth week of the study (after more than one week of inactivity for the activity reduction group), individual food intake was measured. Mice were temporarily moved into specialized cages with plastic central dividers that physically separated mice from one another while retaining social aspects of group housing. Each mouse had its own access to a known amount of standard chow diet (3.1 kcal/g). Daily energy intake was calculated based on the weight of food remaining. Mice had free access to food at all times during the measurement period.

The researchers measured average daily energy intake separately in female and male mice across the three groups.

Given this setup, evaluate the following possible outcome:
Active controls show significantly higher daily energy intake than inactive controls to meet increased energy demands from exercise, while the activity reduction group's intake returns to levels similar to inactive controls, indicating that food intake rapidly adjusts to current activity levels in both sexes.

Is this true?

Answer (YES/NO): NO